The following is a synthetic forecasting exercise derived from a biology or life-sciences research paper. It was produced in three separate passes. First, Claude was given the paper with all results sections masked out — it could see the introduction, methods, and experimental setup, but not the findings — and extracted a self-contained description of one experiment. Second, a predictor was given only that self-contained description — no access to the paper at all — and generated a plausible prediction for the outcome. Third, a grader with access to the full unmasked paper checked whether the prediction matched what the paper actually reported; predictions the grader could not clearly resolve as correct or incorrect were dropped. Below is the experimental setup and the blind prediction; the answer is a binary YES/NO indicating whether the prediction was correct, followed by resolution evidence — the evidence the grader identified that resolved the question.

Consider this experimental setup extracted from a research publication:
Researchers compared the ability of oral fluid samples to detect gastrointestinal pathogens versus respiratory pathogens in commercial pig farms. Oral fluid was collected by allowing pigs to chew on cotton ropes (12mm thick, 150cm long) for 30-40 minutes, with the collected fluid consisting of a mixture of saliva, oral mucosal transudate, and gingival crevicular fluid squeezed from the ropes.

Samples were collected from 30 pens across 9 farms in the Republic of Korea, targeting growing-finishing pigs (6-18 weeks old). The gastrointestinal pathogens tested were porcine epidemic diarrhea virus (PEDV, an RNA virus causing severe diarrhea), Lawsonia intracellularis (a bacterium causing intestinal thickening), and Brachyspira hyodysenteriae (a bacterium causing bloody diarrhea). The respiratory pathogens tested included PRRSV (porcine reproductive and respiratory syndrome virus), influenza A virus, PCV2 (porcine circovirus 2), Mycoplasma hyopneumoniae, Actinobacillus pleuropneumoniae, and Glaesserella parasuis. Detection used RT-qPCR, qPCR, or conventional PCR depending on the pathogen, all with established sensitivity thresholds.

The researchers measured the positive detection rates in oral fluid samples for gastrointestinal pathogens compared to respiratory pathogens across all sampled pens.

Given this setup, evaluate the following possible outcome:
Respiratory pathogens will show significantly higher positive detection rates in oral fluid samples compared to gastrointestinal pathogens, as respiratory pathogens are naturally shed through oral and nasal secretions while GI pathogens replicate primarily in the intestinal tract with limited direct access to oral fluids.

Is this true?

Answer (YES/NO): YES